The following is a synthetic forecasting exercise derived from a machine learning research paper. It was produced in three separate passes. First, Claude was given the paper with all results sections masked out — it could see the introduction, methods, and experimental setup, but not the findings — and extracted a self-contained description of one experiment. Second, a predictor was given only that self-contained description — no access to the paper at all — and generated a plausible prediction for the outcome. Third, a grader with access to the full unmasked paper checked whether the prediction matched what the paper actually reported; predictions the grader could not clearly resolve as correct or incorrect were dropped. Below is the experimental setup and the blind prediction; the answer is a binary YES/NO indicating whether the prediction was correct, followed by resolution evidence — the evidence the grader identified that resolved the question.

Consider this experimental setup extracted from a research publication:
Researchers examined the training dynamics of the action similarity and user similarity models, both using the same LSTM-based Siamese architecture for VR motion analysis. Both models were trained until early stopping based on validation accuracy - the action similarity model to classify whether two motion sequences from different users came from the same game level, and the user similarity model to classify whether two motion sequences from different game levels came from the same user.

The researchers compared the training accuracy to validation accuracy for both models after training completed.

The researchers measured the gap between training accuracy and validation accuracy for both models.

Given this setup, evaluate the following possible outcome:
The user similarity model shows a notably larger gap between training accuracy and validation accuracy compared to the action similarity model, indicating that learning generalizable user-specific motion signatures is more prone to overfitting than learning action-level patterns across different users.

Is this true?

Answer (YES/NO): YES